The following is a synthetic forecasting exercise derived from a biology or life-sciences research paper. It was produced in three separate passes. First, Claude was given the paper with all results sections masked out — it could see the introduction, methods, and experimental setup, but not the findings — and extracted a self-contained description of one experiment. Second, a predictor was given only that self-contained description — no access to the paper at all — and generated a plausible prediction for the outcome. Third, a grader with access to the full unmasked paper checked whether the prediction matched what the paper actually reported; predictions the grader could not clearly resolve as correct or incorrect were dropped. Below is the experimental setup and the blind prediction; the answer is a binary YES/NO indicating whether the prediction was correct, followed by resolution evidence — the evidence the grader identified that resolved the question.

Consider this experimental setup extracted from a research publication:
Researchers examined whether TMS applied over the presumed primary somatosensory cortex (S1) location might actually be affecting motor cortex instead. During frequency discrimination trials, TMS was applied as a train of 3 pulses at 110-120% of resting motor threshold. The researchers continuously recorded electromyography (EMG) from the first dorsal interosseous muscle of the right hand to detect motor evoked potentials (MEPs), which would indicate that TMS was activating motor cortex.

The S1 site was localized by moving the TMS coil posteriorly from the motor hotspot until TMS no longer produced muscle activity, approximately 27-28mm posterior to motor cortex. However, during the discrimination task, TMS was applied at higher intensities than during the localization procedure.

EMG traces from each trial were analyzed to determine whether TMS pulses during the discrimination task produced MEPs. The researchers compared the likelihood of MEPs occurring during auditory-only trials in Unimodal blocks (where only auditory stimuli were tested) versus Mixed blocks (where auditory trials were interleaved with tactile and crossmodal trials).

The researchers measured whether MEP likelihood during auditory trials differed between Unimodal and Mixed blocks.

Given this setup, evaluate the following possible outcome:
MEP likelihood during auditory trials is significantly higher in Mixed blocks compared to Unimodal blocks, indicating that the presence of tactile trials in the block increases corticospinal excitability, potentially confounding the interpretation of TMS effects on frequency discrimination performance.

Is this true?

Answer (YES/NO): NO